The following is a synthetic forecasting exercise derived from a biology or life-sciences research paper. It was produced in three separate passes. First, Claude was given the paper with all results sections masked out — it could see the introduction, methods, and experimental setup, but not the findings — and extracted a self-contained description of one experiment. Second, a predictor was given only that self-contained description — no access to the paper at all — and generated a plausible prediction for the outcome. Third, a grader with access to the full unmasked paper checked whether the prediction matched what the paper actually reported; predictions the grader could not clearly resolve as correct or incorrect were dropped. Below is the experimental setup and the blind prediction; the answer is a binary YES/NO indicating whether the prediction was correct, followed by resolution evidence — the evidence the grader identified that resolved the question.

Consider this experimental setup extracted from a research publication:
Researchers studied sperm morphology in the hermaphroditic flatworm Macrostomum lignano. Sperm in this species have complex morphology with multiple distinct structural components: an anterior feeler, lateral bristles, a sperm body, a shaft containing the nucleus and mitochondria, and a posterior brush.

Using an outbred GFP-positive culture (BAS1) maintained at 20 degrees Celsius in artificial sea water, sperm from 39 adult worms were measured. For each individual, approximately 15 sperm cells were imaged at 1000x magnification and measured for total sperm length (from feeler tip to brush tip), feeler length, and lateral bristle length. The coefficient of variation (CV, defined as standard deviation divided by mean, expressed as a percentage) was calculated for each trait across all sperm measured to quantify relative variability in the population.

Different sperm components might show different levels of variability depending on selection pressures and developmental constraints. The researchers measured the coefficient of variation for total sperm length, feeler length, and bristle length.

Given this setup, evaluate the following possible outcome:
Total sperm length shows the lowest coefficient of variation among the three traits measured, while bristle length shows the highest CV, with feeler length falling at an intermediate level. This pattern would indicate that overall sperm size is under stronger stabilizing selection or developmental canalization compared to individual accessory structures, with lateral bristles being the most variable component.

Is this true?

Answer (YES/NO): NO